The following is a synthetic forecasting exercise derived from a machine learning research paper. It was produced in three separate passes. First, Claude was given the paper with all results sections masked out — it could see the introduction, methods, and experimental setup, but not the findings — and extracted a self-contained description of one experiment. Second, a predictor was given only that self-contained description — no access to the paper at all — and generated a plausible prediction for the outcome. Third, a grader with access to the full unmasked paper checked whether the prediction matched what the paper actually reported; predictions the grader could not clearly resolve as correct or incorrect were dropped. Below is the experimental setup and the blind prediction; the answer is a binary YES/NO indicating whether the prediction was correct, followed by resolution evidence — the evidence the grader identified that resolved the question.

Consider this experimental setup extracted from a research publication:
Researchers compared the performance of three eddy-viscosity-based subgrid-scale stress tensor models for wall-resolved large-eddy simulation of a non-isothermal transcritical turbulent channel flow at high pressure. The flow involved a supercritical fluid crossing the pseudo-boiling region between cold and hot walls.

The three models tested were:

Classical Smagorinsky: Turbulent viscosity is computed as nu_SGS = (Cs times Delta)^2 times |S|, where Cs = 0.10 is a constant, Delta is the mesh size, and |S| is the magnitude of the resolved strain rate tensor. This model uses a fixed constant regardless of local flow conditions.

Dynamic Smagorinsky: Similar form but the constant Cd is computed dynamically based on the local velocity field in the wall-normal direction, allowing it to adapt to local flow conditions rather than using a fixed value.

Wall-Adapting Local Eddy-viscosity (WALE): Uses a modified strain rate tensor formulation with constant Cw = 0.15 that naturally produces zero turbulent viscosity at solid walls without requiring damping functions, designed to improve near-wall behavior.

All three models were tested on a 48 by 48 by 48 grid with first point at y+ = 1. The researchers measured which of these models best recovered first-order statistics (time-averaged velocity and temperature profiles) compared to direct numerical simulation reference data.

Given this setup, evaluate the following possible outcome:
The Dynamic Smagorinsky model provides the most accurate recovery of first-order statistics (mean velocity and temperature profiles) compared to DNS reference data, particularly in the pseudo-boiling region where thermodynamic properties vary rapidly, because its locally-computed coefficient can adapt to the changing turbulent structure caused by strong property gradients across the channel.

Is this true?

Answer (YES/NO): NO